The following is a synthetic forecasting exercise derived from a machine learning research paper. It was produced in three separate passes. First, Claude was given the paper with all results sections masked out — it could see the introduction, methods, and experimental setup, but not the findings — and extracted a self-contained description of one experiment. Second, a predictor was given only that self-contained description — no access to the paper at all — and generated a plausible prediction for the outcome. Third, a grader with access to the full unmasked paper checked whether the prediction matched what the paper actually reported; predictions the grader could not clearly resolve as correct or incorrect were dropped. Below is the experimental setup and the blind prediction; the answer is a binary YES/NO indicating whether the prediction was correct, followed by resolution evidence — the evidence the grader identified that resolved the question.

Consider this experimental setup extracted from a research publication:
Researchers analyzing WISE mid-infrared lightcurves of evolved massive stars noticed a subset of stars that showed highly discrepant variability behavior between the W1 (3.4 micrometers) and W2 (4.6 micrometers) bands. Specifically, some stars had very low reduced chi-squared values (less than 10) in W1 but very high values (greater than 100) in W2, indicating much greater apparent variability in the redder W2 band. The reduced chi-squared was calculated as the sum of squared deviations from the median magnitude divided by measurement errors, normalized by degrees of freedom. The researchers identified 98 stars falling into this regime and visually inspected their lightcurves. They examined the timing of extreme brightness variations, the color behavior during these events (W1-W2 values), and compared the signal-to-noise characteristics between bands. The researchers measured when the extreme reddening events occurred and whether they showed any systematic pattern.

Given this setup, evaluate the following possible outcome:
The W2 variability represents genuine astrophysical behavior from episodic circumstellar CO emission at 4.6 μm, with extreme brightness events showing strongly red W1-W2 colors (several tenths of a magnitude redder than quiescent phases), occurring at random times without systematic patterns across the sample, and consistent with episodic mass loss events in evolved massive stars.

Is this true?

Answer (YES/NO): NO